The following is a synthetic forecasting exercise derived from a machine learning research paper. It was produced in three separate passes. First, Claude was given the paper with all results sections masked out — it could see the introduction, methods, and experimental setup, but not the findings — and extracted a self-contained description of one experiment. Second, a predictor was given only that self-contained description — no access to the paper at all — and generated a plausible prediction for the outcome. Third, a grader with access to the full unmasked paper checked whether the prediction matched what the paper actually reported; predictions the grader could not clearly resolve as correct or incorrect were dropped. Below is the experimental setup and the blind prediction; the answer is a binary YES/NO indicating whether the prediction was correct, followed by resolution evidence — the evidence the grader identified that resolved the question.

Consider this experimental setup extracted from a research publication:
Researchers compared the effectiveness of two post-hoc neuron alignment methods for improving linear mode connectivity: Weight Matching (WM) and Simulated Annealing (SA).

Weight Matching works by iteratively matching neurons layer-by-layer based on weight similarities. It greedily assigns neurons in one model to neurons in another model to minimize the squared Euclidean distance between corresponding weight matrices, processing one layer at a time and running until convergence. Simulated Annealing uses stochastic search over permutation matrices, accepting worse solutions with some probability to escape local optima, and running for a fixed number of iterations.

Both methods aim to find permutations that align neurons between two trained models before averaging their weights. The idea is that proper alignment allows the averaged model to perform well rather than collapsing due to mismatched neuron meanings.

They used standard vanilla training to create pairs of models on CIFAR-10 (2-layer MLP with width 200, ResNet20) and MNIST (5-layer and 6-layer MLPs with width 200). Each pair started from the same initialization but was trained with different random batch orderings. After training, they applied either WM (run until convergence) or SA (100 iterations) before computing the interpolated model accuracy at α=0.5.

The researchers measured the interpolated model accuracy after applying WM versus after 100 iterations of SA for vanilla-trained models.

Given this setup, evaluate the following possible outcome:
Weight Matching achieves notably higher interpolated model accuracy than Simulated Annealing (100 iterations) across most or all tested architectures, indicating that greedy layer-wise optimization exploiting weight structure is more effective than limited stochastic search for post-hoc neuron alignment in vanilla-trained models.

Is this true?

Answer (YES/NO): YES